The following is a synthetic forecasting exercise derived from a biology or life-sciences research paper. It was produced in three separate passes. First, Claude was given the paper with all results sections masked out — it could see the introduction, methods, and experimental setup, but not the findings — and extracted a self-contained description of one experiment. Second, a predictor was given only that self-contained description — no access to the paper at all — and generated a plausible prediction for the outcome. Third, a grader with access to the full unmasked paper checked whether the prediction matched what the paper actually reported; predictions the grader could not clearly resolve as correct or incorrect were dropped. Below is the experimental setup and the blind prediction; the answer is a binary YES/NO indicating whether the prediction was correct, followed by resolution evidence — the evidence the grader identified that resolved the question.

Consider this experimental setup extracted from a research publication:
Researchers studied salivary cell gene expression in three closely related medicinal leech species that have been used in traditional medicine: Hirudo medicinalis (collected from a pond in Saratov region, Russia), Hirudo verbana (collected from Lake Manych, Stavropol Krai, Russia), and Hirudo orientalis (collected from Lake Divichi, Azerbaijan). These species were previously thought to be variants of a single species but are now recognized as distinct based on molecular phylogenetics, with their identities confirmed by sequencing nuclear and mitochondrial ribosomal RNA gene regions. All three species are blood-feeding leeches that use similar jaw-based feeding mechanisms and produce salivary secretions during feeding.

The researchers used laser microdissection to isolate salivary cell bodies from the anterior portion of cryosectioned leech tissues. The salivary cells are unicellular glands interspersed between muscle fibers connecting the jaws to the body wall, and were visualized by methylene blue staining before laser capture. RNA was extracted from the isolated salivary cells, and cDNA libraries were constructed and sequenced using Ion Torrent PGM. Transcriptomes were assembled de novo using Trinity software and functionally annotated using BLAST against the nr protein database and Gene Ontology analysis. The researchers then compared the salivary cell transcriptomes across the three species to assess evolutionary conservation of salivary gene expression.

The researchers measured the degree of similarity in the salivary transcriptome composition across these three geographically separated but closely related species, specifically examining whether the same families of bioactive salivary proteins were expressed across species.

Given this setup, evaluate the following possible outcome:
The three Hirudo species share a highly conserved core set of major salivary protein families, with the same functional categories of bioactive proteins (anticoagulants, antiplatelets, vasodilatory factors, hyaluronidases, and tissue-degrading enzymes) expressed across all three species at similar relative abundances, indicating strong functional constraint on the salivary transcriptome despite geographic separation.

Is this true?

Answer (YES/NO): YES